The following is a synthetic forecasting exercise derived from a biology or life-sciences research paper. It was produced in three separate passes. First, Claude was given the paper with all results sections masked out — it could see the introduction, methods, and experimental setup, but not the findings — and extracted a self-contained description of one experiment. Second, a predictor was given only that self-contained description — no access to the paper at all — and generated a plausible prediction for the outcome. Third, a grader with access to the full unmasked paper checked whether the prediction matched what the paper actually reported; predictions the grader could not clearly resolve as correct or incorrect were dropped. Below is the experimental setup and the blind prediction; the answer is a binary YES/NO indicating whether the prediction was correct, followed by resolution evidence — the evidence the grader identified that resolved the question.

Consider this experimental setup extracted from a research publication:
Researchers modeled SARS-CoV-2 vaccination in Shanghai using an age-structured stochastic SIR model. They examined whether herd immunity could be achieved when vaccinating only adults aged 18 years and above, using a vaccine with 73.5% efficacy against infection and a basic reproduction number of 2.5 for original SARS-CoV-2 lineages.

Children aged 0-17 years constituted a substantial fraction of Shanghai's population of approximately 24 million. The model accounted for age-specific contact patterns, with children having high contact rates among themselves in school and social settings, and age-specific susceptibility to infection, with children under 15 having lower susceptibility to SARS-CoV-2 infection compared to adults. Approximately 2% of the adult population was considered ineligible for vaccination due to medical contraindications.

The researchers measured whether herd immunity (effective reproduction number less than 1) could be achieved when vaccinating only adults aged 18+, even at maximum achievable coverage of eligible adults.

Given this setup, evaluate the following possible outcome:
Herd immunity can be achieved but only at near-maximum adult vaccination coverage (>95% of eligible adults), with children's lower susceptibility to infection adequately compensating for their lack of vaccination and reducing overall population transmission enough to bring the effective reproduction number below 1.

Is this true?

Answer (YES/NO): NO